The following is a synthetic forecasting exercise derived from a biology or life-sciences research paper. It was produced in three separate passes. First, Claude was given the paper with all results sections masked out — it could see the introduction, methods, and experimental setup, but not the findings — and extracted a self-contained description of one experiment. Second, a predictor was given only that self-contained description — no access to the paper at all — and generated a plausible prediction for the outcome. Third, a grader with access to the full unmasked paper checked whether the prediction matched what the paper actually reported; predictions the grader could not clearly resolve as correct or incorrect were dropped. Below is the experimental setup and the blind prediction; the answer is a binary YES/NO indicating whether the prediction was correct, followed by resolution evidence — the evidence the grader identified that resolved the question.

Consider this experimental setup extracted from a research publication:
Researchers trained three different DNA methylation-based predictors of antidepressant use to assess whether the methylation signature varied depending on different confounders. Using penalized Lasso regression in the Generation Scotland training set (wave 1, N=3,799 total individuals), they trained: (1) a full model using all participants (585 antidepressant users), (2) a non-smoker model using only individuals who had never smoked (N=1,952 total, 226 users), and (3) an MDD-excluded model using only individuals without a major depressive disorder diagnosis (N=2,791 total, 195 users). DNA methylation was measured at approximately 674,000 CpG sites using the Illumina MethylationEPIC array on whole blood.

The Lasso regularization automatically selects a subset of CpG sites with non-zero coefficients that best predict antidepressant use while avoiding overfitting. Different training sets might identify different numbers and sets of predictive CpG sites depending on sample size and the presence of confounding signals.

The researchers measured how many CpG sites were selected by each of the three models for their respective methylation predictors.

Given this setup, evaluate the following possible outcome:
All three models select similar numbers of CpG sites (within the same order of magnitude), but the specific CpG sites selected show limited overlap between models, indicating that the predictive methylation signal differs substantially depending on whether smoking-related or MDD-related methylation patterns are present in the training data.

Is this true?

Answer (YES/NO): NO